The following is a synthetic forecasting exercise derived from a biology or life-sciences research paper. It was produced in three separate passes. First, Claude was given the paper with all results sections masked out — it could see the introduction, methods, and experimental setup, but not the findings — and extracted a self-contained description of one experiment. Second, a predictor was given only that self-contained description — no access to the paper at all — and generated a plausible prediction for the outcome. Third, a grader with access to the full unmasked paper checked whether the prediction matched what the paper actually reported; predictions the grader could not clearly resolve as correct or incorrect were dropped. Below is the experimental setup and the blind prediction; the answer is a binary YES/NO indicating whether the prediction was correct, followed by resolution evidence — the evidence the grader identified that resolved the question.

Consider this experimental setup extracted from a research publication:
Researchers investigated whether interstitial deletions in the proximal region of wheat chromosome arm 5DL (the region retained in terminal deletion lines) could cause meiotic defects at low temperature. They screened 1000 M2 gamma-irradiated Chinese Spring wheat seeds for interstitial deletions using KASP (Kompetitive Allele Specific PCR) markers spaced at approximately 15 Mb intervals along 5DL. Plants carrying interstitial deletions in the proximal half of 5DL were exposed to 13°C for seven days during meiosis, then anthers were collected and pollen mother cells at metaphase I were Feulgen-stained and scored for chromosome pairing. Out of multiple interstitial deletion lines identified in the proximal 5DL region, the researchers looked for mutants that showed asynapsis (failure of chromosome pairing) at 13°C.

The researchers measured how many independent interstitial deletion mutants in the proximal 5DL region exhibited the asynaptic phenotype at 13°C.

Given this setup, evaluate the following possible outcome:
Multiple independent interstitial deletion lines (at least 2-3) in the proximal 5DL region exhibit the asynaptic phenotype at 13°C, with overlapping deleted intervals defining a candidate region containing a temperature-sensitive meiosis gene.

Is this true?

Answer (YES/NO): NO